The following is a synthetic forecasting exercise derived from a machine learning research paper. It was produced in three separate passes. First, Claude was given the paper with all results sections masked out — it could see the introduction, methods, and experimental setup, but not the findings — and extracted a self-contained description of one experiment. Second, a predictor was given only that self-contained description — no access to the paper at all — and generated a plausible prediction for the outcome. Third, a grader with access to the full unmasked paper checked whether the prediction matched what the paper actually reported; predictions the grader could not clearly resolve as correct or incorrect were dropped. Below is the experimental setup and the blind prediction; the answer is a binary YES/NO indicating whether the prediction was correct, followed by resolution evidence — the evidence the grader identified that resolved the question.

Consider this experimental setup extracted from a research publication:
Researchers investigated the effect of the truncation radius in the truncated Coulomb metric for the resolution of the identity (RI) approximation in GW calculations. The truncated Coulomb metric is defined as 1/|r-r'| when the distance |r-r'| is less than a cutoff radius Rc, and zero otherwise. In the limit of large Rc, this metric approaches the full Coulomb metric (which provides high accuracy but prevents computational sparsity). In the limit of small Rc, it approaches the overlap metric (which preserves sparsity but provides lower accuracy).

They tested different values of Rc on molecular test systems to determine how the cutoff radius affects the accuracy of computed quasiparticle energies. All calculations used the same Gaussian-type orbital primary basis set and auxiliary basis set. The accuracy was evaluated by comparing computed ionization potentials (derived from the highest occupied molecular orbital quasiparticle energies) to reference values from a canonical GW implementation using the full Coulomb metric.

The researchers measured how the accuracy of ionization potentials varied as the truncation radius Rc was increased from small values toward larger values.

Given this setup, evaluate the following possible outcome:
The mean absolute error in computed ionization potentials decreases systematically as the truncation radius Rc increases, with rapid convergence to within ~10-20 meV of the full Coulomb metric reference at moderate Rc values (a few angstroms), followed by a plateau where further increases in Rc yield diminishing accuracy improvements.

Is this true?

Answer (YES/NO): YES